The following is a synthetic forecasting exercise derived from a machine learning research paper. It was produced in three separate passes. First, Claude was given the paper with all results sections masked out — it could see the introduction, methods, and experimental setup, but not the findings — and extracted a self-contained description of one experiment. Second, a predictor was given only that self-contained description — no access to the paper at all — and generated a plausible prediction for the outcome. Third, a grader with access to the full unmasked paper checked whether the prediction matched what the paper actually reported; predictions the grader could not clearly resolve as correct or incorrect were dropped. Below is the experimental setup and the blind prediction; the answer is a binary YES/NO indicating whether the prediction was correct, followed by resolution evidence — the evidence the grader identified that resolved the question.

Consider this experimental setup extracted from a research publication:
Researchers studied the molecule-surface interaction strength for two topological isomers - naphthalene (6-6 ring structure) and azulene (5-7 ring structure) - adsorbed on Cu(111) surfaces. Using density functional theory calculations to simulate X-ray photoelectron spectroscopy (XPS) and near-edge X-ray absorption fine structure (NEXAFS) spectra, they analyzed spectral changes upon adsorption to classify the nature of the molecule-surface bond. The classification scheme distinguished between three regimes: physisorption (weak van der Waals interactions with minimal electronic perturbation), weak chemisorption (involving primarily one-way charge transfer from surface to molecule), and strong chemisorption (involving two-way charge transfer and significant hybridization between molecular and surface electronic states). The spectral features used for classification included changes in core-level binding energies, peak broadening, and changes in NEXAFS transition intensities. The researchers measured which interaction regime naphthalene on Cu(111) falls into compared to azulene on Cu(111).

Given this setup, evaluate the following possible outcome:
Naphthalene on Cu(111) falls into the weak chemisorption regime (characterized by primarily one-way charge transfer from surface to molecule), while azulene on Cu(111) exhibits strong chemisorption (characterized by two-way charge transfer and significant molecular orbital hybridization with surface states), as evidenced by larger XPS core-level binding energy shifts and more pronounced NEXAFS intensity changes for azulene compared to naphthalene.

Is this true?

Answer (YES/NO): NO